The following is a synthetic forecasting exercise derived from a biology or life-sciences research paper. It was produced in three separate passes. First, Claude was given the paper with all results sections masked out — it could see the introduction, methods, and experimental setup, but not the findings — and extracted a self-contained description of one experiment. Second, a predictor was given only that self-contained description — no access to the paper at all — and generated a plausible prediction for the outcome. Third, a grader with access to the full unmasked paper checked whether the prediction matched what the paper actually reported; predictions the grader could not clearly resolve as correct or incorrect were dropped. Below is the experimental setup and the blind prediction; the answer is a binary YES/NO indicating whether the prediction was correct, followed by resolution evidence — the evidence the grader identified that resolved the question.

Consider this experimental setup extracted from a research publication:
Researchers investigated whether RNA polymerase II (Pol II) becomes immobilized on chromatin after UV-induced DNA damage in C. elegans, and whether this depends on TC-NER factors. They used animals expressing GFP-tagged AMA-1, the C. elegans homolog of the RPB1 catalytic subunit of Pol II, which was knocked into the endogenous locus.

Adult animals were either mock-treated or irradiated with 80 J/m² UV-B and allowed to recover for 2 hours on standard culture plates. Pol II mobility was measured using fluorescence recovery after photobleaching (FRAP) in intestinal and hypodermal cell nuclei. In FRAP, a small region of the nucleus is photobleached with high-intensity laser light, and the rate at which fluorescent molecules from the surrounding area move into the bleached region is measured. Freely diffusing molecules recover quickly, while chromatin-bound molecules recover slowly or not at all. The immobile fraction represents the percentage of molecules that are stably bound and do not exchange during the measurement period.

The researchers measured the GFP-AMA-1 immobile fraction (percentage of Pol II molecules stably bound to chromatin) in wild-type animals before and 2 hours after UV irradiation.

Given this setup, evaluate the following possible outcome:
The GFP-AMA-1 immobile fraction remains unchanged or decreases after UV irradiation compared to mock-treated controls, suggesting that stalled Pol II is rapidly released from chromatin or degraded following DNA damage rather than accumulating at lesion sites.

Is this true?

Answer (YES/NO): NO